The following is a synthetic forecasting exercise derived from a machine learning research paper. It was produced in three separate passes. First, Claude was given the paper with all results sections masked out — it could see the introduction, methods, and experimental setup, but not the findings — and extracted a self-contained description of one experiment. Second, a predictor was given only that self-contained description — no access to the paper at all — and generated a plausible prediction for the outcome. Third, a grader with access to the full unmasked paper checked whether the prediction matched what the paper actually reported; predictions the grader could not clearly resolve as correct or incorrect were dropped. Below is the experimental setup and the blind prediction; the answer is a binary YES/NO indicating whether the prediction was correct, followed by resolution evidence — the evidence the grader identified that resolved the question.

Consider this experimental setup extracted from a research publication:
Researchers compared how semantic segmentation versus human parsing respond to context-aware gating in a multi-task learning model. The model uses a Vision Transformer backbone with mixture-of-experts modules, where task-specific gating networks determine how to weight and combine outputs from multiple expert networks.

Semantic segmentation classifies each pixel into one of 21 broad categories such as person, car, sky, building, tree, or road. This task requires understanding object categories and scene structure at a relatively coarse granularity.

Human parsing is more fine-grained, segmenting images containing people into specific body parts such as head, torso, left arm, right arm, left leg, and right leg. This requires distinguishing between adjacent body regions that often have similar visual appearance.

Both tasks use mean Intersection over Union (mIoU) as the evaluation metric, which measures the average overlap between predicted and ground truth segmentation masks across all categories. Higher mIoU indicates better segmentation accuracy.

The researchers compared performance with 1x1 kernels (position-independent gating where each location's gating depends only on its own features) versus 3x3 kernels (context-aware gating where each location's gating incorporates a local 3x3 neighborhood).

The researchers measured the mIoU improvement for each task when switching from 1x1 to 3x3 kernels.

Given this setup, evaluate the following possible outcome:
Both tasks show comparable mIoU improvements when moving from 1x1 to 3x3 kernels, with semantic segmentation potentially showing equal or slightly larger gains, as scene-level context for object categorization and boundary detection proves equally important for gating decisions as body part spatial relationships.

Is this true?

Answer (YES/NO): NO